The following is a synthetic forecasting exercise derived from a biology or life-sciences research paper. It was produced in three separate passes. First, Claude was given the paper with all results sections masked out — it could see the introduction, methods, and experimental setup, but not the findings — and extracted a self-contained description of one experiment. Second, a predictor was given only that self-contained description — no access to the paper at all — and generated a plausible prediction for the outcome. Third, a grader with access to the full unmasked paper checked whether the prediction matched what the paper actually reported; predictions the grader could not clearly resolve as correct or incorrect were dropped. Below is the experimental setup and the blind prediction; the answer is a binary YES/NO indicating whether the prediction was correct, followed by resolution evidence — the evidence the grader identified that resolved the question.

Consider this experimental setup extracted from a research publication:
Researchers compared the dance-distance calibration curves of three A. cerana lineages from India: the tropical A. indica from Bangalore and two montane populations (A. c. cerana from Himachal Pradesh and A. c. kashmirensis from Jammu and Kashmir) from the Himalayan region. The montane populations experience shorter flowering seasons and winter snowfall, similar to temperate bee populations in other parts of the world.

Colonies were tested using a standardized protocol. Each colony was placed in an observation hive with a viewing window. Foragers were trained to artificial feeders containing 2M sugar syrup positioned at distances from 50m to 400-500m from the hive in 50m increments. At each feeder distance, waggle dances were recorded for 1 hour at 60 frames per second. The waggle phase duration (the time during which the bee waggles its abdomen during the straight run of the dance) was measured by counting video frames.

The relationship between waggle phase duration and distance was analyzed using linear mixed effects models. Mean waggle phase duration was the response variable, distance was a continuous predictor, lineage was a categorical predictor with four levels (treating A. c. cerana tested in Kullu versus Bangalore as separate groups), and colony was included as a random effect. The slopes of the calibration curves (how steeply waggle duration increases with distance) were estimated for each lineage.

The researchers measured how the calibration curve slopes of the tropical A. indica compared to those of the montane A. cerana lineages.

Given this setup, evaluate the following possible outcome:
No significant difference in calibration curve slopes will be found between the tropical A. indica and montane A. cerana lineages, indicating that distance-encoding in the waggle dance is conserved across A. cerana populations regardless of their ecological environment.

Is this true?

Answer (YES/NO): NO